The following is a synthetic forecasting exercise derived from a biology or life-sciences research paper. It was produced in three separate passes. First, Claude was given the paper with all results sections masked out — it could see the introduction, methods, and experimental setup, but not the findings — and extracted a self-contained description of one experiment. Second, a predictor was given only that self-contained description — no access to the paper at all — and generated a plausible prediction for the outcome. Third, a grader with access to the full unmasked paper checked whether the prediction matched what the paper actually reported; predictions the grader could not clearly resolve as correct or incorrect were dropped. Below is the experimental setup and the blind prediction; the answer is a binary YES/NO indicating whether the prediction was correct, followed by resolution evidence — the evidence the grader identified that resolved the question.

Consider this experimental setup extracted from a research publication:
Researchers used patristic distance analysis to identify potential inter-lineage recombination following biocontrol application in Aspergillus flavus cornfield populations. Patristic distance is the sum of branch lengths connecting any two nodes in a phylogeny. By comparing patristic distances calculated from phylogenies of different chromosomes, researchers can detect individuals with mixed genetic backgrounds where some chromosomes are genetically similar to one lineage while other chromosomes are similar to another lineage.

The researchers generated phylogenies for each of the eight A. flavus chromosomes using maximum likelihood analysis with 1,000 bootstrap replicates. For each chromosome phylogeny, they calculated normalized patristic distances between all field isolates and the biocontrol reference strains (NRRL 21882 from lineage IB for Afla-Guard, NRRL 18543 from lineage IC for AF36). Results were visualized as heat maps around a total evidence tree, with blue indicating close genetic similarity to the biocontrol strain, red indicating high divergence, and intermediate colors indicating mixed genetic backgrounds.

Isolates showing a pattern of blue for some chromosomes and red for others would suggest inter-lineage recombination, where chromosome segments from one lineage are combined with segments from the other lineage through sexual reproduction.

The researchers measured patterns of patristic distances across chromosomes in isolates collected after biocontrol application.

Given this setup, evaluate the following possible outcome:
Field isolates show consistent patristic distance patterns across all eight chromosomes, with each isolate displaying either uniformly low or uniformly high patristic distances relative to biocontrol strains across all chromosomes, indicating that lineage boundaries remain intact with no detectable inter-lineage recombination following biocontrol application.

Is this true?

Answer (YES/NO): NO